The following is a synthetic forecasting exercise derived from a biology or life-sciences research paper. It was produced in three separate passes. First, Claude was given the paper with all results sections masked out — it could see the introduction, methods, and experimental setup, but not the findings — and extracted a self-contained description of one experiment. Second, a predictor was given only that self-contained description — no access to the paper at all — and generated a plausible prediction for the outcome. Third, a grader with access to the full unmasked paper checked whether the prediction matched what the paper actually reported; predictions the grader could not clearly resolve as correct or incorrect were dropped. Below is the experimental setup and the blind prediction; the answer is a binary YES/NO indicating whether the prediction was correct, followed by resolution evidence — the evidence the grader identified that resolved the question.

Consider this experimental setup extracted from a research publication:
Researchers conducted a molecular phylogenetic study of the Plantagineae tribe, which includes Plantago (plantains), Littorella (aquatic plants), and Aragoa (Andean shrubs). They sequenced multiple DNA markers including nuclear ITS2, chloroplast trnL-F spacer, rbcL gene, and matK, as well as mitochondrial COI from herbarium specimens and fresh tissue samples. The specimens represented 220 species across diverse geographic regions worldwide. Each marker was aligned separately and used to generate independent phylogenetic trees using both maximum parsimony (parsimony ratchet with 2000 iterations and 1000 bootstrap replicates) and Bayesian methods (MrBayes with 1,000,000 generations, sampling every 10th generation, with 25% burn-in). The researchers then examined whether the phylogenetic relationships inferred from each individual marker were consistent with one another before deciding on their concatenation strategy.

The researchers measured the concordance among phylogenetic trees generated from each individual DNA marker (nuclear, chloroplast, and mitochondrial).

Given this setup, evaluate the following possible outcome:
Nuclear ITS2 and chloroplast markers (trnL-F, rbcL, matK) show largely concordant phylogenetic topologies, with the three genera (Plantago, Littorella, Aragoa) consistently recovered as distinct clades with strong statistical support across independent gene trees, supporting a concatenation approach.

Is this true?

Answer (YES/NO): YES